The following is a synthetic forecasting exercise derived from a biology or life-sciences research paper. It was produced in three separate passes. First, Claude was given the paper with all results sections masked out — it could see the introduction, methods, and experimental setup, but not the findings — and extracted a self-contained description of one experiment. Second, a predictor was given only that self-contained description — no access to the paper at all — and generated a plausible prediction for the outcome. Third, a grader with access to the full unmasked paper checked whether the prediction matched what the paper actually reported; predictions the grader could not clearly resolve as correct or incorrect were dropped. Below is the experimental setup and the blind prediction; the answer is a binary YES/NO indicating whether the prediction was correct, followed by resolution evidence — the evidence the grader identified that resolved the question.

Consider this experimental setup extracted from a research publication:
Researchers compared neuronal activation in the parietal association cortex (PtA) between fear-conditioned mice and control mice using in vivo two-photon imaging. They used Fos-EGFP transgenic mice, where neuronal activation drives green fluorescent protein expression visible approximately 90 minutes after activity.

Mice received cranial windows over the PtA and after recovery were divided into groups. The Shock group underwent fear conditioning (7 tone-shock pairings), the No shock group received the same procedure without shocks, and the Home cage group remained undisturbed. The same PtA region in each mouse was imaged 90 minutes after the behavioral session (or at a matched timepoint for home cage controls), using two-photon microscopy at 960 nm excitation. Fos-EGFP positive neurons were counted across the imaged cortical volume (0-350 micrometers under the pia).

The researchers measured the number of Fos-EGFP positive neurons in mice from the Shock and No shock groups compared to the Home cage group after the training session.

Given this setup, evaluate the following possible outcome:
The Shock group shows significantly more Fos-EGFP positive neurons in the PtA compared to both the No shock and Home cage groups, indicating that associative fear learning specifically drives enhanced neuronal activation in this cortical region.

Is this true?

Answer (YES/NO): YES